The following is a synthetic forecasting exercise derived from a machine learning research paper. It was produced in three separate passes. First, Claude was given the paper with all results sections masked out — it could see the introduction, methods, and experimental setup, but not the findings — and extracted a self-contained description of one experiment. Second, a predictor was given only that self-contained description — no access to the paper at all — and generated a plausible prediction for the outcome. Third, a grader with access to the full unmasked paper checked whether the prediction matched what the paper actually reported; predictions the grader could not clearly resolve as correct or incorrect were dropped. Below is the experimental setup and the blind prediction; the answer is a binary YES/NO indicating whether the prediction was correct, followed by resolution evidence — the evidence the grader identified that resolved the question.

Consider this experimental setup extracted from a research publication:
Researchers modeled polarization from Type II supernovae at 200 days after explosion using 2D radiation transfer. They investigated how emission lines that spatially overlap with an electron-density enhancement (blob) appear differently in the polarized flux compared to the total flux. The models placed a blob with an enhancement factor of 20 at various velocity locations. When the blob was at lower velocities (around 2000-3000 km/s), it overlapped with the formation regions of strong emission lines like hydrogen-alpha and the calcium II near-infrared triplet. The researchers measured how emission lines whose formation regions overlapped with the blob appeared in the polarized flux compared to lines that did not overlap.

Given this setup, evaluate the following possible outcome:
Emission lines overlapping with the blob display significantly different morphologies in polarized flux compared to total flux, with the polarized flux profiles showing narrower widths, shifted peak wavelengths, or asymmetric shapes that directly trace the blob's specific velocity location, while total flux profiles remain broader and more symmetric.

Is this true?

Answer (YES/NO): YES